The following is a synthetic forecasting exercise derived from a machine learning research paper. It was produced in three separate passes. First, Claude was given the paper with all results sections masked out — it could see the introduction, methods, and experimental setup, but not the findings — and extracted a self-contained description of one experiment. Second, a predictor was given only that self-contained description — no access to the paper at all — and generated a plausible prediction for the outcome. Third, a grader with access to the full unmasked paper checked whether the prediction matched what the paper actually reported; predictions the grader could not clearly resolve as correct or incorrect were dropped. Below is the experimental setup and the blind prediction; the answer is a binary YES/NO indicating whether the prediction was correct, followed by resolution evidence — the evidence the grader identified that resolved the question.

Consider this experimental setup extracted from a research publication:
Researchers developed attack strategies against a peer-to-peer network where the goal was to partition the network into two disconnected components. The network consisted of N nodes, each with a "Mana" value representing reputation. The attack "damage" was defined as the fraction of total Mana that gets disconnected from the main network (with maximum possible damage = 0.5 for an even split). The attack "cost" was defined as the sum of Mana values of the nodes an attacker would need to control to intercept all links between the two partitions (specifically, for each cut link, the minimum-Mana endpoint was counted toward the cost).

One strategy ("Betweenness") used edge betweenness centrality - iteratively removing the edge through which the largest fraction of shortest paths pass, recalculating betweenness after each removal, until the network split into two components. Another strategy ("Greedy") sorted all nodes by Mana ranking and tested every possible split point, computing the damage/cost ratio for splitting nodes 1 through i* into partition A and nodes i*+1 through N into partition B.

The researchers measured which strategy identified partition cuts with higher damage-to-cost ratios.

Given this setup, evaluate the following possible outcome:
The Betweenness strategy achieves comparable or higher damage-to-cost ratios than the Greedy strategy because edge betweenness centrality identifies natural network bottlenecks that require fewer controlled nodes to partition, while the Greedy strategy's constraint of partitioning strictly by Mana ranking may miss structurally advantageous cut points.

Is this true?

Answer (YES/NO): YES